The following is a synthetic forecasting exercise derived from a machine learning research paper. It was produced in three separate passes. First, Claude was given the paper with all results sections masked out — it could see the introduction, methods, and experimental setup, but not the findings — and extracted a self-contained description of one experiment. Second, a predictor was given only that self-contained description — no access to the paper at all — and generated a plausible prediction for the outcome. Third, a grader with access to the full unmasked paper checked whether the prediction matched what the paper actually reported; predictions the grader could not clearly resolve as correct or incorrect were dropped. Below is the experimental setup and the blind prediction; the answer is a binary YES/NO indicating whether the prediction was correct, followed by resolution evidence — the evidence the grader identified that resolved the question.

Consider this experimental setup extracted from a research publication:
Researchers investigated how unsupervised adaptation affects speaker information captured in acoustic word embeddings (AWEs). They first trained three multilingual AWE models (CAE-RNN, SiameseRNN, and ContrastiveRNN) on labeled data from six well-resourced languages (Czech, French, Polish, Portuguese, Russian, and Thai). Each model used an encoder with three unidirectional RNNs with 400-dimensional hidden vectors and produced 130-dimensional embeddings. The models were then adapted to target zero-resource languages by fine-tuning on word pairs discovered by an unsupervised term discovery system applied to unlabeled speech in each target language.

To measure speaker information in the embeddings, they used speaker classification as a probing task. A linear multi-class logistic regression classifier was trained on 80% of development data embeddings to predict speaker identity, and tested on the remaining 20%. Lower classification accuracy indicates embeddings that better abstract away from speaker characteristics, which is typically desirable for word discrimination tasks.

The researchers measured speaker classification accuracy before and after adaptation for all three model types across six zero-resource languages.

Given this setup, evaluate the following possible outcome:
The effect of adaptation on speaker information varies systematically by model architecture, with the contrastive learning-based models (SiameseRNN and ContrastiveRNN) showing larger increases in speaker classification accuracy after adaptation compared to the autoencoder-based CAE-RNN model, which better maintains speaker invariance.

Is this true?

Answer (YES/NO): YES